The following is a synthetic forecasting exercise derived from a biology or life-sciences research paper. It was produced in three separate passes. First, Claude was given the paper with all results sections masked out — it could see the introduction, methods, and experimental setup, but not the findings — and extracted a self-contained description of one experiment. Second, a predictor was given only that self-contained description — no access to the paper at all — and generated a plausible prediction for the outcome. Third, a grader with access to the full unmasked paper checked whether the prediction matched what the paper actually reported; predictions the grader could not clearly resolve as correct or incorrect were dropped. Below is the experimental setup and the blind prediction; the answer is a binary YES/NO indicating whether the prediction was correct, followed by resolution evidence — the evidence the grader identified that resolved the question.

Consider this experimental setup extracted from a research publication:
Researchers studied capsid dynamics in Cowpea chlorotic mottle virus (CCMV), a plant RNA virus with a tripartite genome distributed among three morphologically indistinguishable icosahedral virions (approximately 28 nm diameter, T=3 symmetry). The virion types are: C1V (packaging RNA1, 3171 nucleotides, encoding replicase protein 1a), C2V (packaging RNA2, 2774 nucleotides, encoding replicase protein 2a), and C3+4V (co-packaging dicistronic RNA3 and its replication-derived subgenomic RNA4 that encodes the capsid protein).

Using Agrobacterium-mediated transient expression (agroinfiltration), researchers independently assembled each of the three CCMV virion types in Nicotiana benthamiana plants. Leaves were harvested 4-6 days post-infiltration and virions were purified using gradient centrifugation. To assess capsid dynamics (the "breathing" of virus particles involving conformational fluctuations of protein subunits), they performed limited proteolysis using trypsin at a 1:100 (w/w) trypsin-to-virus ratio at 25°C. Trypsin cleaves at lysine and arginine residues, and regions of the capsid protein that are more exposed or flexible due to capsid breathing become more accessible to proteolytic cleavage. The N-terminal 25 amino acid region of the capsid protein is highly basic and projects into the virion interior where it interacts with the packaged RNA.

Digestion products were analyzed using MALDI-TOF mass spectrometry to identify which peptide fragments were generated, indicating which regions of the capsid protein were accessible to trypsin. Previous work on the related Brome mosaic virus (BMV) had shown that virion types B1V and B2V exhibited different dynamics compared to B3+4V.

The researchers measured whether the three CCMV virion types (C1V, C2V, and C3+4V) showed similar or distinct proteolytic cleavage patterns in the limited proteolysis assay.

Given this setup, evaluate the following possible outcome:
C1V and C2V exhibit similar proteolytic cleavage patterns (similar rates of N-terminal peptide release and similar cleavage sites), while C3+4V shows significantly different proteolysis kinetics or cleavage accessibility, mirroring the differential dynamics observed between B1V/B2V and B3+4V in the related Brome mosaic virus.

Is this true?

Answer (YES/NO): YES